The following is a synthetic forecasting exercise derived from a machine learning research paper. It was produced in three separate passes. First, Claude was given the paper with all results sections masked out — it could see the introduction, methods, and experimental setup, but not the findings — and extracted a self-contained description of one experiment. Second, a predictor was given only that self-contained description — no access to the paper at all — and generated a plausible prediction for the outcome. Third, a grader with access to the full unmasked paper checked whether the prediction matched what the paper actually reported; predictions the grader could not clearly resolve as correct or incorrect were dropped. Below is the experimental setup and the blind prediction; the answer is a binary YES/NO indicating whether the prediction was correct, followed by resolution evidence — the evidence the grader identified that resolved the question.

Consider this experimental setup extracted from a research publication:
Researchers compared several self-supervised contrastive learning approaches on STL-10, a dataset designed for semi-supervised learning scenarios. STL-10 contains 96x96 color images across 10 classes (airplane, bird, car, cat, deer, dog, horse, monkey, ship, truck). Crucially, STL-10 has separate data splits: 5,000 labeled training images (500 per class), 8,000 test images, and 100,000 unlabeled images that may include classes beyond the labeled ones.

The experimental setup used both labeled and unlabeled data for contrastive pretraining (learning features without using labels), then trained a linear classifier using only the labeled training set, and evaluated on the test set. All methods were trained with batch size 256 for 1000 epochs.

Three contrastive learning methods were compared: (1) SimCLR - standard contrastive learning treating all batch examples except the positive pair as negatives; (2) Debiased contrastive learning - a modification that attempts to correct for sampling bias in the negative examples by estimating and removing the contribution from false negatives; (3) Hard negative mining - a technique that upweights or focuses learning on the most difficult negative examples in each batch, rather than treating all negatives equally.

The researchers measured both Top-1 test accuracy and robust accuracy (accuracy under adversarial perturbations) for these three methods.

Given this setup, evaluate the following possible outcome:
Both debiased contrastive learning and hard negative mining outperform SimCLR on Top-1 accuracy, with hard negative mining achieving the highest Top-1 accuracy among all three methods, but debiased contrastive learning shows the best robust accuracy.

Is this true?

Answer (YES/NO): NO